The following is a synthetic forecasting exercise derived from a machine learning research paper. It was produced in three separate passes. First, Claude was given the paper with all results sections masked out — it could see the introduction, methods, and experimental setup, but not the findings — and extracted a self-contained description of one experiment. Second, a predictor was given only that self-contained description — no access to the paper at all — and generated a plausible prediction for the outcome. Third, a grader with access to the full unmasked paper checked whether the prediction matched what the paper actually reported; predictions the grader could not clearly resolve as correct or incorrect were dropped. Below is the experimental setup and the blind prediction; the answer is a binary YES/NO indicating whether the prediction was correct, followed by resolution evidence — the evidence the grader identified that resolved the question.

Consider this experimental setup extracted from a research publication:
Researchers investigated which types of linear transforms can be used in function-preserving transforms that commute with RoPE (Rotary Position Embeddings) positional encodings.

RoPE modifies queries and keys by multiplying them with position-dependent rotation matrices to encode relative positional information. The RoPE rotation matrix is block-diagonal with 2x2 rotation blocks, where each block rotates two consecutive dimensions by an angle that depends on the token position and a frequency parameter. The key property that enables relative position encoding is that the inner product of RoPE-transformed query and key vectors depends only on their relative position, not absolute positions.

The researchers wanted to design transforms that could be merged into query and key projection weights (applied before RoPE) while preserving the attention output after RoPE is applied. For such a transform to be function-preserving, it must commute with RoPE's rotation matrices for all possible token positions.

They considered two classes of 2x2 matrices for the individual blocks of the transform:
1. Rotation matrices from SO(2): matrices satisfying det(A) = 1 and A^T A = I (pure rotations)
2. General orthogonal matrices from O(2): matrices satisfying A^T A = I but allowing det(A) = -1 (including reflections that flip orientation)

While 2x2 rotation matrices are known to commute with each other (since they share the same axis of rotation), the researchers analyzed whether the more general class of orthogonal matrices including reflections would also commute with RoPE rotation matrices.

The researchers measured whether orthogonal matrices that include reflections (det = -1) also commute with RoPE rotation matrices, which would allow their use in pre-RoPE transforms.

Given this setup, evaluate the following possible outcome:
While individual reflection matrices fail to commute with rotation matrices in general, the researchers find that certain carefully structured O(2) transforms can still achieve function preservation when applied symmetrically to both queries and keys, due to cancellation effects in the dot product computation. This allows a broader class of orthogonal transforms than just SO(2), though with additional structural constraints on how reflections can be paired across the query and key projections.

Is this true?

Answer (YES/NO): NO